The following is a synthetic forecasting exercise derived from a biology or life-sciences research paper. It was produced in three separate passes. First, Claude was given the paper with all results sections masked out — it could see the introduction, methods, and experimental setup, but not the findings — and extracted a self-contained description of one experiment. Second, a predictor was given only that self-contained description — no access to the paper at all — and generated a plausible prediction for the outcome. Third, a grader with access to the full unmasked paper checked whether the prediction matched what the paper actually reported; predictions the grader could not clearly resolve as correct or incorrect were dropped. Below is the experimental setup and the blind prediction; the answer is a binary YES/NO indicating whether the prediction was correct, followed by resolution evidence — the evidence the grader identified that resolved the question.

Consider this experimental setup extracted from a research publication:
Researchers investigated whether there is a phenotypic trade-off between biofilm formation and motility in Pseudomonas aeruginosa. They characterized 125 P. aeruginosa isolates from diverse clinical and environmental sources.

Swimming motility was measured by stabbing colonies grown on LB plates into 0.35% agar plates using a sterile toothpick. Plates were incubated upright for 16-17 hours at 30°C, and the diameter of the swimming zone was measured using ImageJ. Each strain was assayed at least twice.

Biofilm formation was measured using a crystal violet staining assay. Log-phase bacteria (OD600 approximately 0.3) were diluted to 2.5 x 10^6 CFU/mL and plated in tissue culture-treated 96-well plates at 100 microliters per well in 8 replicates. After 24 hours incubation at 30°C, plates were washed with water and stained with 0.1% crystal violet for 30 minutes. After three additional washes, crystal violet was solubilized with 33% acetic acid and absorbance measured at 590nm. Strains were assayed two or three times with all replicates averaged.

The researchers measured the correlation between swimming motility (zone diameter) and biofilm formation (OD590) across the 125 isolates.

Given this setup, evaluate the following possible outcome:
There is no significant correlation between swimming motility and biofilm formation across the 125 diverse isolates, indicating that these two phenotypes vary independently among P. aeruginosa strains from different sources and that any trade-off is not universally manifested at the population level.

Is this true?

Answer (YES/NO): YES